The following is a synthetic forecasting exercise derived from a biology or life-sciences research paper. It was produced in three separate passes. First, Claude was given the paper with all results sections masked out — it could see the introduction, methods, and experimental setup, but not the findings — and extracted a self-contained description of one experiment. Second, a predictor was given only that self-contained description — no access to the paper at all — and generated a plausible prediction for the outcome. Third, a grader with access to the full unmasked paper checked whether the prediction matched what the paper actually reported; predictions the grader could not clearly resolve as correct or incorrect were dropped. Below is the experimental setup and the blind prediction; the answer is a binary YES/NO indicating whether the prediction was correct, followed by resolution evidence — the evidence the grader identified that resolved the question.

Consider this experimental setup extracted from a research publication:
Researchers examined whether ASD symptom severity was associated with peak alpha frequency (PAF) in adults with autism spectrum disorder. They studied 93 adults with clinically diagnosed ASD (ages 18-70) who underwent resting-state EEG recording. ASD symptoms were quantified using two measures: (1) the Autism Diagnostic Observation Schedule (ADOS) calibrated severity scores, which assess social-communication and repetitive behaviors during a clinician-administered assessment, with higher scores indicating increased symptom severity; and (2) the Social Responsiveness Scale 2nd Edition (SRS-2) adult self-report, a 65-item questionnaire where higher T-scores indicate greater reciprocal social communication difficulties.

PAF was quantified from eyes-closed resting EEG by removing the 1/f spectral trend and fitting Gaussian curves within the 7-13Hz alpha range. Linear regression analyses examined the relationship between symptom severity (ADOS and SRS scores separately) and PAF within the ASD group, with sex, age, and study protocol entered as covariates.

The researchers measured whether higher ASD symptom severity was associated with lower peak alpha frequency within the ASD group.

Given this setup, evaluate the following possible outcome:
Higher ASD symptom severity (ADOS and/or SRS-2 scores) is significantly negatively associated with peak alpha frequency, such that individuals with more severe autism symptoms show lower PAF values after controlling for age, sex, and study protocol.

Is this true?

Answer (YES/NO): NO